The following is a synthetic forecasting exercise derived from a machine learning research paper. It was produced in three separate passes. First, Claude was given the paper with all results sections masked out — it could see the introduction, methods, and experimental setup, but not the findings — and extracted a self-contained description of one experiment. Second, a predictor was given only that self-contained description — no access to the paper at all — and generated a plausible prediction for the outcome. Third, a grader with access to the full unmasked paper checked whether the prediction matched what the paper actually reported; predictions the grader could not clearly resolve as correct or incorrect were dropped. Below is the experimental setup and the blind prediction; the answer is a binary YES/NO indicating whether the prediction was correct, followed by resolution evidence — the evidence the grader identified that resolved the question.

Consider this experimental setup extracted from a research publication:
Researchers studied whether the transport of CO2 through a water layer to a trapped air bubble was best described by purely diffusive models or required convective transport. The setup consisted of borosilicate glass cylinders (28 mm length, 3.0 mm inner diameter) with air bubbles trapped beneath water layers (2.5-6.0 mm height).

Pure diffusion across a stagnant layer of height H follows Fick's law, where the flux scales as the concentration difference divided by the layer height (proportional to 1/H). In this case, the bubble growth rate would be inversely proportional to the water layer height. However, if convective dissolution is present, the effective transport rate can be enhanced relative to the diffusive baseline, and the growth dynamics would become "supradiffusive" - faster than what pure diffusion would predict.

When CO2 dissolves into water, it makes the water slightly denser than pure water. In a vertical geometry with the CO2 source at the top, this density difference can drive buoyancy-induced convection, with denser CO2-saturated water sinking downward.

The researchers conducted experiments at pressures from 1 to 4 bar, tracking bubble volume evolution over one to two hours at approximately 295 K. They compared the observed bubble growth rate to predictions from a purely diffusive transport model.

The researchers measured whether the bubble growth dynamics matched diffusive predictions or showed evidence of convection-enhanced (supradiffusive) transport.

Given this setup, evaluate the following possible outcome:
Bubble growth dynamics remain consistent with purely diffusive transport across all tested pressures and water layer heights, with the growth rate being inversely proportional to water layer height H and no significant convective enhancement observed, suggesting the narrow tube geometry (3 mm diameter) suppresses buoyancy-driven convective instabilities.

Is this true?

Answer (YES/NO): NO